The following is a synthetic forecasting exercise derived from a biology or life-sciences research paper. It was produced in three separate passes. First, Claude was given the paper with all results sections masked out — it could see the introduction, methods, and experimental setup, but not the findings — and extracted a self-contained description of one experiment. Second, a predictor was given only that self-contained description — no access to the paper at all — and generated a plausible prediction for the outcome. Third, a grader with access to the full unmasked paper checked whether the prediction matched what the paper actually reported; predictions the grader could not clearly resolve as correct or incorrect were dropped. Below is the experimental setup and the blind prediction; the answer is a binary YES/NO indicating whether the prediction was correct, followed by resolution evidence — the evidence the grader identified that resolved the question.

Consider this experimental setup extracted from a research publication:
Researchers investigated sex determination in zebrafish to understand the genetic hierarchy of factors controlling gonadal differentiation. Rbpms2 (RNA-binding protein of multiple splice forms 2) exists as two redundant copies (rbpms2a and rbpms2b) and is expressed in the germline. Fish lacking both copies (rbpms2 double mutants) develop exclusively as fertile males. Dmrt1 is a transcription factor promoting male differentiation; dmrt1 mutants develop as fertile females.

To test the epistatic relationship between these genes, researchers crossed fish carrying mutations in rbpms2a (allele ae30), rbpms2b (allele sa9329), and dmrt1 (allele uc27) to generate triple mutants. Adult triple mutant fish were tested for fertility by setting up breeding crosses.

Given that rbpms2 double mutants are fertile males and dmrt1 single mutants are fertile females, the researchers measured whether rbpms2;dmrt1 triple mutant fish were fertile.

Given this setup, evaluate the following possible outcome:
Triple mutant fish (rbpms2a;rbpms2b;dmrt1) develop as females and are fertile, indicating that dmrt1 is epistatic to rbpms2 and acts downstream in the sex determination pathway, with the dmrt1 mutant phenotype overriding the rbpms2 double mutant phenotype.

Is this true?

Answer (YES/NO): NO